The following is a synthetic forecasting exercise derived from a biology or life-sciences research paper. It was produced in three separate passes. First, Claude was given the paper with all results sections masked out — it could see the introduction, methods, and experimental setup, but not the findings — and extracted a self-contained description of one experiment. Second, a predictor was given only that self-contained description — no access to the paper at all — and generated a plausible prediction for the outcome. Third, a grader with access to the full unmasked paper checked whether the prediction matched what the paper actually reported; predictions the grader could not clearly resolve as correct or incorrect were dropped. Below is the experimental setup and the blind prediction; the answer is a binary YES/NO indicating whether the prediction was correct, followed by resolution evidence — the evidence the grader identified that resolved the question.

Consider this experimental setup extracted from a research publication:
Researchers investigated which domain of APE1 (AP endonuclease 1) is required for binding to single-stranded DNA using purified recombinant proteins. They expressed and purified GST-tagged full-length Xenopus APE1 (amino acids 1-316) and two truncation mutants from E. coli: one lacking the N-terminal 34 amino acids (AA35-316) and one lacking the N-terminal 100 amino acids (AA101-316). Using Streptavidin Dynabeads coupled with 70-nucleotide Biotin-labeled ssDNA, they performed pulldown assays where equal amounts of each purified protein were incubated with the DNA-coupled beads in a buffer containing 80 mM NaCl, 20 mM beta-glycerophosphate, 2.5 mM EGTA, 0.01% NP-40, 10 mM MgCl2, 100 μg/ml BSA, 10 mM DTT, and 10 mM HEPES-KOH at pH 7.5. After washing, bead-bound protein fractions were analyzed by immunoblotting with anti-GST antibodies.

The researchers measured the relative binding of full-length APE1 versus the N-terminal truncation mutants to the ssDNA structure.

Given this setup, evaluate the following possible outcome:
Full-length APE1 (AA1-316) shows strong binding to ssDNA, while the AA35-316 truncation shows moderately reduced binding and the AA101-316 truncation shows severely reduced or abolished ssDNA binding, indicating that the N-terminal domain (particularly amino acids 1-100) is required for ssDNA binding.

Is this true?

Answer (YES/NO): NO